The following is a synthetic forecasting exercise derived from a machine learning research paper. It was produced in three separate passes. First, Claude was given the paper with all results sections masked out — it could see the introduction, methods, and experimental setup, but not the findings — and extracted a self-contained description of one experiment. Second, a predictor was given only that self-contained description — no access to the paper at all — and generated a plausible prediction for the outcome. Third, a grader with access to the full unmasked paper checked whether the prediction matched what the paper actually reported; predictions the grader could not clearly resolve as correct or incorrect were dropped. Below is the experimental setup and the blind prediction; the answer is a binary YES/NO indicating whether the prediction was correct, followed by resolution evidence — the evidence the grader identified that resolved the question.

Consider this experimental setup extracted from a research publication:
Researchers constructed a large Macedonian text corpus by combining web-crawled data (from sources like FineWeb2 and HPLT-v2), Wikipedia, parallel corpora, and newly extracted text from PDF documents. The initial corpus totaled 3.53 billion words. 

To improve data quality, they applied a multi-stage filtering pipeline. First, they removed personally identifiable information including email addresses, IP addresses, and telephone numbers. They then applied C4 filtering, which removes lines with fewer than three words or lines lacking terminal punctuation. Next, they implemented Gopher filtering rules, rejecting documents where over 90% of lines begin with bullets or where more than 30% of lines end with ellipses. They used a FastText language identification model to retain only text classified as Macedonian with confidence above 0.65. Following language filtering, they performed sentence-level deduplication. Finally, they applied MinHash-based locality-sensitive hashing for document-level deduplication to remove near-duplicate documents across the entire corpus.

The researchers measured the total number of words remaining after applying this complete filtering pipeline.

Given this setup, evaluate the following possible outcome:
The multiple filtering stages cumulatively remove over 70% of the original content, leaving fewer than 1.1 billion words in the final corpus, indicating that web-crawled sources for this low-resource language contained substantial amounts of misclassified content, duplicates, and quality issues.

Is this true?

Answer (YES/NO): NO